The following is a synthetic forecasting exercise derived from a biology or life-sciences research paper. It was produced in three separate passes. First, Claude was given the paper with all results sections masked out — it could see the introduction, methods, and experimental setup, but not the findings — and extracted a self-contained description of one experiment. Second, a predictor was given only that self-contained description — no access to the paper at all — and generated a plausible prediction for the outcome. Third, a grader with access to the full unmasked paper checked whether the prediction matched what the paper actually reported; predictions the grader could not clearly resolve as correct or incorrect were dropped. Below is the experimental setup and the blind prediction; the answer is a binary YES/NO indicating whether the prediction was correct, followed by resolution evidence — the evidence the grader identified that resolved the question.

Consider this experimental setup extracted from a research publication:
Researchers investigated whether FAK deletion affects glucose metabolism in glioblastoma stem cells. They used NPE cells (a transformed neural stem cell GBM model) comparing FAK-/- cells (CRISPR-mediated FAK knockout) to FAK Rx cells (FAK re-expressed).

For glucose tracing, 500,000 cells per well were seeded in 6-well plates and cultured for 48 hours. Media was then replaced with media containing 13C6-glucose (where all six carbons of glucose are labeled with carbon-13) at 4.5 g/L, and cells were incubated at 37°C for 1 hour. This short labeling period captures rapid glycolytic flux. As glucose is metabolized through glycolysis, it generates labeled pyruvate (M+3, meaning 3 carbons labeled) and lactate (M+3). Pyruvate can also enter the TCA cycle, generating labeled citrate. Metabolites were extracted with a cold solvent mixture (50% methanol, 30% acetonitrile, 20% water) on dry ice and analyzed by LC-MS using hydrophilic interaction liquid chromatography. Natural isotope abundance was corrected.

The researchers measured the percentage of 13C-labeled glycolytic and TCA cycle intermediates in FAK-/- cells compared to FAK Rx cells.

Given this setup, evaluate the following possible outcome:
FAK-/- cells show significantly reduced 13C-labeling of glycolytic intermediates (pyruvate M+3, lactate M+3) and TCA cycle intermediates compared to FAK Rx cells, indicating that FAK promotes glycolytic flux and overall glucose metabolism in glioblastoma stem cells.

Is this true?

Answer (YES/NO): YES